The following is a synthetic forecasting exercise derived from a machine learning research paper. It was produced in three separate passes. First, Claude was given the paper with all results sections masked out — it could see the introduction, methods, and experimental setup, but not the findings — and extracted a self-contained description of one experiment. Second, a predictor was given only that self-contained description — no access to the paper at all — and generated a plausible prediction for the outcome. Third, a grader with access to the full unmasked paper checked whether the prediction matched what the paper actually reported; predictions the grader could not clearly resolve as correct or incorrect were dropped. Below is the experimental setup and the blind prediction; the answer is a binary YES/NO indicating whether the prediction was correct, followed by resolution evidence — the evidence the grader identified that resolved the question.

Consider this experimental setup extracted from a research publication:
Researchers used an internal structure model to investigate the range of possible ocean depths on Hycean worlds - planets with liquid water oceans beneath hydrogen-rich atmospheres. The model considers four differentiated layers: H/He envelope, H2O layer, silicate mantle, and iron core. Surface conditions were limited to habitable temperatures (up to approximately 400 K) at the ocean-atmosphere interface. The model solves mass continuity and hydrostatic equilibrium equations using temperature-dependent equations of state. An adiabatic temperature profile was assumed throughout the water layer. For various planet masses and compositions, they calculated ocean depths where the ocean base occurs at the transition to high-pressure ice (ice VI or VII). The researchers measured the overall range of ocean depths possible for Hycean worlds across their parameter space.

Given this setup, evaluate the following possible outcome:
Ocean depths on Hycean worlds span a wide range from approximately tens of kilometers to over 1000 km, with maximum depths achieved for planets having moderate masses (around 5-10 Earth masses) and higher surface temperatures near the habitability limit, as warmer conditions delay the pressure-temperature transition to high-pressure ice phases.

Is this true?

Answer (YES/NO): NO